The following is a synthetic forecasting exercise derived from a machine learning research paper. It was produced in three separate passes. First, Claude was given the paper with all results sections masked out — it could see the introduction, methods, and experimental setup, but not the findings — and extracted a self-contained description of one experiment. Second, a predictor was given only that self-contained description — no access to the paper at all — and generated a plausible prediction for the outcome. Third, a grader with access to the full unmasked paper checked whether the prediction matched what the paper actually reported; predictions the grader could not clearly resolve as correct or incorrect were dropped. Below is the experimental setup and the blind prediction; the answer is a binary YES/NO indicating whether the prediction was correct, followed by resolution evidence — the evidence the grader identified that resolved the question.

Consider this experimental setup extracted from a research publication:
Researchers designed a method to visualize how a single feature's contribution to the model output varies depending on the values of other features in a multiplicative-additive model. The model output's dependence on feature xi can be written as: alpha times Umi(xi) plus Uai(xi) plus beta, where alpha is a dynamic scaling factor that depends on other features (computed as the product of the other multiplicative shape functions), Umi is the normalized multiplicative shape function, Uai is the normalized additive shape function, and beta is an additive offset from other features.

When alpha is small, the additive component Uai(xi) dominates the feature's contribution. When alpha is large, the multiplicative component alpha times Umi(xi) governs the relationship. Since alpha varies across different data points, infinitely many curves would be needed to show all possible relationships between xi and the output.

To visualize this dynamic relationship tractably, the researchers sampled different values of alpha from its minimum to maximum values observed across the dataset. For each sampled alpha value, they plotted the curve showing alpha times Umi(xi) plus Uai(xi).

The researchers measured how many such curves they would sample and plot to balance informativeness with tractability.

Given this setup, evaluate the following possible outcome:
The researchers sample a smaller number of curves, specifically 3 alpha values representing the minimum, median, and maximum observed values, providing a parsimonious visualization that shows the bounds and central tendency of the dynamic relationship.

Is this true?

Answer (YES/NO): NO